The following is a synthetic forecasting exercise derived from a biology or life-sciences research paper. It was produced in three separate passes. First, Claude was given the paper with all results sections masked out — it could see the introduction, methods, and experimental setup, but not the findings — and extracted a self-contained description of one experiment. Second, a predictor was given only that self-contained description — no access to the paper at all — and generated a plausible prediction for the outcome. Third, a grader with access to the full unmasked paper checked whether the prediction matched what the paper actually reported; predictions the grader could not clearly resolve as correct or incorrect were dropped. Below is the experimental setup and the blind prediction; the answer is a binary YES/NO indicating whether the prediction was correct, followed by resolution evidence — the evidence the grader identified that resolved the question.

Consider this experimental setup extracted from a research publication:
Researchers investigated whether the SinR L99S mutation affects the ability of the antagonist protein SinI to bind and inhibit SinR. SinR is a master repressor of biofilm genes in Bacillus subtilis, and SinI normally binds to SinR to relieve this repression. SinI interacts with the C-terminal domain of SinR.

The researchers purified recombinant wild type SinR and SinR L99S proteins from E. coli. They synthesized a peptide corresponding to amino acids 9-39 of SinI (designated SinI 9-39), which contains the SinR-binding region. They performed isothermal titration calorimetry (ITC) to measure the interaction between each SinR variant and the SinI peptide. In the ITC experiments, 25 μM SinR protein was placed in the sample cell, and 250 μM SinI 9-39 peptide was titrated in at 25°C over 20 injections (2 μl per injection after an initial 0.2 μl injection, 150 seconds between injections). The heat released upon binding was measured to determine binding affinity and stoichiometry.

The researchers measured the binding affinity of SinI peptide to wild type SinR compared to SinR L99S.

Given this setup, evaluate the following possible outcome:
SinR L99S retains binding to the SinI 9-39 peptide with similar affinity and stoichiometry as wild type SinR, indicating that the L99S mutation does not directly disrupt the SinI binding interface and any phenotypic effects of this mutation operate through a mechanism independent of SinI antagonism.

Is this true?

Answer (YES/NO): NO